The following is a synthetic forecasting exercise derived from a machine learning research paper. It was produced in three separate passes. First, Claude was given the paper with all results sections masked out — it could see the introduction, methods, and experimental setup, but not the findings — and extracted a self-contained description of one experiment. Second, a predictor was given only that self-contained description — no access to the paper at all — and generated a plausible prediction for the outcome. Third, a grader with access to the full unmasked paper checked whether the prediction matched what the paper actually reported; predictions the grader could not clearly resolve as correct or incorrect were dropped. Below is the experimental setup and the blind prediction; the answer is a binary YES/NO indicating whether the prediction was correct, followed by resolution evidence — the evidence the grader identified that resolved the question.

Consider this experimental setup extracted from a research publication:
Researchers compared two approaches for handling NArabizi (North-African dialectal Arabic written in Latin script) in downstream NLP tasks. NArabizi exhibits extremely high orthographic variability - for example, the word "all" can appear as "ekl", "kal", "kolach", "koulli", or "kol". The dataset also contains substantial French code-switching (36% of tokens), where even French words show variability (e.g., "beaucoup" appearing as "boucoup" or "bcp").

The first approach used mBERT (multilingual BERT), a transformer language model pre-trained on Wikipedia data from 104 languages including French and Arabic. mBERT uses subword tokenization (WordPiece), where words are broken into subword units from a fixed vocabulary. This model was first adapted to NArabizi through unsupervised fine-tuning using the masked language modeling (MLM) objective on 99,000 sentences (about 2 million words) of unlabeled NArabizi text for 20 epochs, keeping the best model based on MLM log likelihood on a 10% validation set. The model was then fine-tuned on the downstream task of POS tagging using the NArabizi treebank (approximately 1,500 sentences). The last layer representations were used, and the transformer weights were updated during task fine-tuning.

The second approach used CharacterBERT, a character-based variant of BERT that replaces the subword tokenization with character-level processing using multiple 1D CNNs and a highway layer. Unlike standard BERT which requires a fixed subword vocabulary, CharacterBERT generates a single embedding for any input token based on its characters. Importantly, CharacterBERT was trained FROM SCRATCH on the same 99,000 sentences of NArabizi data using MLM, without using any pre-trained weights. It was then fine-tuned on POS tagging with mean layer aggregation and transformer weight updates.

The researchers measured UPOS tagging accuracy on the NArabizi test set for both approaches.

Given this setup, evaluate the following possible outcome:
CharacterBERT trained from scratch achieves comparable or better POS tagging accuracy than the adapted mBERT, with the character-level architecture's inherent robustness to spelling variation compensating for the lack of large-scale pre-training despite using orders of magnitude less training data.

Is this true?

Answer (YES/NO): NO